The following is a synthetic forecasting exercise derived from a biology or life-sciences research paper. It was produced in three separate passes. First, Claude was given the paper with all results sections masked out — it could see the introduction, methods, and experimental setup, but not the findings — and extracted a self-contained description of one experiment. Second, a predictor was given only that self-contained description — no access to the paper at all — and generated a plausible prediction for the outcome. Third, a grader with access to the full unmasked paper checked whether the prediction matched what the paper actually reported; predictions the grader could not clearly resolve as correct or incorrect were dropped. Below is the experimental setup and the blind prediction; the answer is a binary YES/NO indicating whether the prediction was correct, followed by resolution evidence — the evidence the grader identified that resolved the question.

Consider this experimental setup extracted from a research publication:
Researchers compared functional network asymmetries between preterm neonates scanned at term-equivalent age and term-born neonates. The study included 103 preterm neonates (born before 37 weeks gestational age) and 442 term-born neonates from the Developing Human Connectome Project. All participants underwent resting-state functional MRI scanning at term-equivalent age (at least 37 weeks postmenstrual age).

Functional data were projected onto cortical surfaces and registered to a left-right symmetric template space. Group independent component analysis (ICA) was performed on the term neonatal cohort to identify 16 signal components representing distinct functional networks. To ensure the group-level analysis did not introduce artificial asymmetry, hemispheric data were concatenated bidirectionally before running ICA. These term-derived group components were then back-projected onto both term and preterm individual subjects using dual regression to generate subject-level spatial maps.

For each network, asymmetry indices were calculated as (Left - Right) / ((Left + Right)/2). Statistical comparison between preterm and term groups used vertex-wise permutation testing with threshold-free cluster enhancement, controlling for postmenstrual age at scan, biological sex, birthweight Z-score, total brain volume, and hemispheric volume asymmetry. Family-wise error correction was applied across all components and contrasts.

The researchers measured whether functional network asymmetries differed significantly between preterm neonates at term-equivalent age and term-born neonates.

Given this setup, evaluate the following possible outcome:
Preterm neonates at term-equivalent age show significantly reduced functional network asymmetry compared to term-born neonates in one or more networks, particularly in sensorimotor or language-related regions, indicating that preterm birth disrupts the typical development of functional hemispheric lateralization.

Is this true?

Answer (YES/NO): NO